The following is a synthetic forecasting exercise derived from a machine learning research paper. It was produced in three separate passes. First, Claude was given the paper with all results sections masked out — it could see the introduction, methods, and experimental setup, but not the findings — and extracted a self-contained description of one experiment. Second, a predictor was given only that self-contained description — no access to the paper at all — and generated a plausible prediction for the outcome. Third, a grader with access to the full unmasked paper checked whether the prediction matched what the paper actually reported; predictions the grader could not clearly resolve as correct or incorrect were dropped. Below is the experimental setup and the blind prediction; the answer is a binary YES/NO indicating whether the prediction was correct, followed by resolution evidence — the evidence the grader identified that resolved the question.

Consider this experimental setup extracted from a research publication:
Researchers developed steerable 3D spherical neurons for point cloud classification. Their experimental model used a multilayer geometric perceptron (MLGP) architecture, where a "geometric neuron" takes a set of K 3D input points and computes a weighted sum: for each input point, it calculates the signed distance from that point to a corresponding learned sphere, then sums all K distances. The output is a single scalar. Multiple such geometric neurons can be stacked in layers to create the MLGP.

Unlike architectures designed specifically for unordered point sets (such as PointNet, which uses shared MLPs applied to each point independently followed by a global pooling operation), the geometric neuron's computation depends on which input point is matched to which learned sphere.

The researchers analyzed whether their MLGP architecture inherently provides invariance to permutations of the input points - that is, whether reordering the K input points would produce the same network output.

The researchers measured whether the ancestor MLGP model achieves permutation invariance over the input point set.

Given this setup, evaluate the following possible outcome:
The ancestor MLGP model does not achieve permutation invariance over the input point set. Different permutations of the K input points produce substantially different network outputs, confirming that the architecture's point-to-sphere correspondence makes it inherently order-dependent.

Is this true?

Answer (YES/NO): YES